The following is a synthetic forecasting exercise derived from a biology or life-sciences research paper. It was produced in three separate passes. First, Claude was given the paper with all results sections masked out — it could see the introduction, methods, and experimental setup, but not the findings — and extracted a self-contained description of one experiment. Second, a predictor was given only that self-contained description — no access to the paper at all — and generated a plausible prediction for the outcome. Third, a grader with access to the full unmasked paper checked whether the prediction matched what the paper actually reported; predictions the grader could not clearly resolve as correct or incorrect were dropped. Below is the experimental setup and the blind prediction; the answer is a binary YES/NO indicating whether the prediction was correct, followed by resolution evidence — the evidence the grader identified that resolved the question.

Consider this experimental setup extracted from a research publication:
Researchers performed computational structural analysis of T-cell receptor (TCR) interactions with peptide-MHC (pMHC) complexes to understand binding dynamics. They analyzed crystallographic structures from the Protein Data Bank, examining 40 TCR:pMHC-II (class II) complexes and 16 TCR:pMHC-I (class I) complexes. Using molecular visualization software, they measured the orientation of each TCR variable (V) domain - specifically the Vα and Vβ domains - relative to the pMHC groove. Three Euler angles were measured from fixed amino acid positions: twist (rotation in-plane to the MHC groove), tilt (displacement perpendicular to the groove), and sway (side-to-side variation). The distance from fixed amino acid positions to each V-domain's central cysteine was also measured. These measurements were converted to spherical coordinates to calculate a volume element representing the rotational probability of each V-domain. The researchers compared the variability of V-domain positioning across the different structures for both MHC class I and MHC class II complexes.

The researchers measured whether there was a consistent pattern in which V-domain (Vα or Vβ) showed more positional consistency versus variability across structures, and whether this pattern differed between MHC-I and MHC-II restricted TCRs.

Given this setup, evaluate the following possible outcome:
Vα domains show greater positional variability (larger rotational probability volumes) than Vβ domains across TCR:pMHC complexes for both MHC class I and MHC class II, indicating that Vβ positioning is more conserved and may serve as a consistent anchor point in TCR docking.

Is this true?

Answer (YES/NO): NO